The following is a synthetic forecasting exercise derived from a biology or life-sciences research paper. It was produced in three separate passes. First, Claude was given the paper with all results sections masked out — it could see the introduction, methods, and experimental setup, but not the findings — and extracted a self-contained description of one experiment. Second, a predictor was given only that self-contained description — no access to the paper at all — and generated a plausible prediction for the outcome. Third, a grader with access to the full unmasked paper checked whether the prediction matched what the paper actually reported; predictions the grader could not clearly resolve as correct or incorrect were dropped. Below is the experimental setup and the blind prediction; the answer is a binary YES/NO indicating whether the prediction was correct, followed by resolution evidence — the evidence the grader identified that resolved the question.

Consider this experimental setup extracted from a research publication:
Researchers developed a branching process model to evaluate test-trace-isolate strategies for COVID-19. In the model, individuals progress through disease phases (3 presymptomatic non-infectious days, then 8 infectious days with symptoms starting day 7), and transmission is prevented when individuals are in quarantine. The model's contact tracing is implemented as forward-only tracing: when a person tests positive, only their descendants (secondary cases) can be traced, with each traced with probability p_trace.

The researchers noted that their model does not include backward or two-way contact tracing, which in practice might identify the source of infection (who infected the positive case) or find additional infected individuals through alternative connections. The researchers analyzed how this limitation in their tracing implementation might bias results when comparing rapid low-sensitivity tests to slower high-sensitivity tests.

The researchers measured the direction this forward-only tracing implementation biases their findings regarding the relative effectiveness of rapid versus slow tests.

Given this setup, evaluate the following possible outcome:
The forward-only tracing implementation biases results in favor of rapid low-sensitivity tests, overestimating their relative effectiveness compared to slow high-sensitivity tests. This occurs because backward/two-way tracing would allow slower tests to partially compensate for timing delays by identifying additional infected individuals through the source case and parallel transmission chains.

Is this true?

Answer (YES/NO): NO